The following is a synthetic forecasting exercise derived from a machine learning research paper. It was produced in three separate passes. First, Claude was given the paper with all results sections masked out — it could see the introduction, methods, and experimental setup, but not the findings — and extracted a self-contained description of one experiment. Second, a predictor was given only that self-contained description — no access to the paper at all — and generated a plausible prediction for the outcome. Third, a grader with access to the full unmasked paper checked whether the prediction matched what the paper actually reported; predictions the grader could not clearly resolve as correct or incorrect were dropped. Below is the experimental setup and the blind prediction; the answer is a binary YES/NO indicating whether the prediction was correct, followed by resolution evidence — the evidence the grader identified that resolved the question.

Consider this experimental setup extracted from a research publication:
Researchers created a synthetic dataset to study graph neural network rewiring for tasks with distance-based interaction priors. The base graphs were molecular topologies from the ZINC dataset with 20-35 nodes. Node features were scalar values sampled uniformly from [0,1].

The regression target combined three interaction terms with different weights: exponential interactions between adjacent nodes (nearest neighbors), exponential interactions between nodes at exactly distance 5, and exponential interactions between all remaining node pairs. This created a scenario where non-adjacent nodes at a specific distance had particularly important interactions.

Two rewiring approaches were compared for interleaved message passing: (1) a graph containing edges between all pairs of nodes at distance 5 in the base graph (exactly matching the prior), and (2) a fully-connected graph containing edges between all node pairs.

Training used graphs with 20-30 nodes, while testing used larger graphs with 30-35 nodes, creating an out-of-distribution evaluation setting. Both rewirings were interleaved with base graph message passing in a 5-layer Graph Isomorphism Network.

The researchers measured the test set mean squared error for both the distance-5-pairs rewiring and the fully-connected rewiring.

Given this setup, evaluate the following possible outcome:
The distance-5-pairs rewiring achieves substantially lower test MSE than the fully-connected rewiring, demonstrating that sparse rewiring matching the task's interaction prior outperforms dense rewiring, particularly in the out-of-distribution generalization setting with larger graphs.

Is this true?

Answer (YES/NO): YES